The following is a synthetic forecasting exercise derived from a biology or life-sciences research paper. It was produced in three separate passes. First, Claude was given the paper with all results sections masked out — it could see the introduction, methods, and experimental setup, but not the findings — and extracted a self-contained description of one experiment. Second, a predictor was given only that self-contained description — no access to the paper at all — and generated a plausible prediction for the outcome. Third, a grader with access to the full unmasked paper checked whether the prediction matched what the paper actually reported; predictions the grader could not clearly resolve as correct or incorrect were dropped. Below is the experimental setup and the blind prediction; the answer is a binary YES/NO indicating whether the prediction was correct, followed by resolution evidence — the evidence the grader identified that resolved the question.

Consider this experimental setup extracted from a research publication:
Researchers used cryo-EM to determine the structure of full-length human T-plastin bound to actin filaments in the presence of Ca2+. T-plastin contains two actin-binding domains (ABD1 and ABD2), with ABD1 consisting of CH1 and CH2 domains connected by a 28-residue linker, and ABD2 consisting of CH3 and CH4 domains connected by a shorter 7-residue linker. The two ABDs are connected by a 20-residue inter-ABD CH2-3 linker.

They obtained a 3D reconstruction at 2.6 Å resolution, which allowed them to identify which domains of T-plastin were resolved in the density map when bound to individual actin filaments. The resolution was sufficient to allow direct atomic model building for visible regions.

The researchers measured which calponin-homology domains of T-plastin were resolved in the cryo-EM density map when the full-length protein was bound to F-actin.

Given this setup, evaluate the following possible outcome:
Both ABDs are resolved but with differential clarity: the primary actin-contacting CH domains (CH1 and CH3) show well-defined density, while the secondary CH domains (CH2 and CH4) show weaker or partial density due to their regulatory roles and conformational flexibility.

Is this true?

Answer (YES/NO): NO